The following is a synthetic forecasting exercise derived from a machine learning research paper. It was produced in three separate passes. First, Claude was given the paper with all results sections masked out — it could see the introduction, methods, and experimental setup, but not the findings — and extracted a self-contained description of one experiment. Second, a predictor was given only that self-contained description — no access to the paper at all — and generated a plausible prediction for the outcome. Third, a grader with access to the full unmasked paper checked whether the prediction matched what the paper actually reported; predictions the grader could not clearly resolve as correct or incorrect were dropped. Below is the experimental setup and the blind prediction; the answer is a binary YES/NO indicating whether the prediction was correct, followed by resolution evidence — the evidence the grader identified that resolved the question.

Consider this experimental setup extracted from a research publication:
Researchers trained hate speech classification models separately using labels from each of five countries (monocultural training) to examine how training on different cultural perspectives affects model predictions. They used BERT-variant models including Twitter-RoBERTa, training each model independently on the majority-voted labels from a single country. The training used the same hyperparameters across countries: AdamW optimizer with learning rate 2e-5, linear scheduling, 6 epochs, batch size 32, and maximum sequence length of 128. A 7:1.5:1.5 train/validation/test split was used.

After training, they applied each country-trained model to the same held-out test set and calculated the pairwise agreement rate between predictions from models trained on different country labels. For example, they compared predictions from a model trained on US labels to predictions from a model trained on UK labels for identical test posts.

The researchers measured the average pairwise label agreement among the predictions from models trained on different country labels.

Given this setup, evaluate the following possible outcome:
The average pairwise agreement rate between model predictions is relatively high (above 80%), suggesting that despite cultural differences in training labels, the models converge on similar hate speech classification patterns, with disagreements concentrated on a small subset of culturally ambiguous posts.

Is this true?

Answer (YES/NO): NO